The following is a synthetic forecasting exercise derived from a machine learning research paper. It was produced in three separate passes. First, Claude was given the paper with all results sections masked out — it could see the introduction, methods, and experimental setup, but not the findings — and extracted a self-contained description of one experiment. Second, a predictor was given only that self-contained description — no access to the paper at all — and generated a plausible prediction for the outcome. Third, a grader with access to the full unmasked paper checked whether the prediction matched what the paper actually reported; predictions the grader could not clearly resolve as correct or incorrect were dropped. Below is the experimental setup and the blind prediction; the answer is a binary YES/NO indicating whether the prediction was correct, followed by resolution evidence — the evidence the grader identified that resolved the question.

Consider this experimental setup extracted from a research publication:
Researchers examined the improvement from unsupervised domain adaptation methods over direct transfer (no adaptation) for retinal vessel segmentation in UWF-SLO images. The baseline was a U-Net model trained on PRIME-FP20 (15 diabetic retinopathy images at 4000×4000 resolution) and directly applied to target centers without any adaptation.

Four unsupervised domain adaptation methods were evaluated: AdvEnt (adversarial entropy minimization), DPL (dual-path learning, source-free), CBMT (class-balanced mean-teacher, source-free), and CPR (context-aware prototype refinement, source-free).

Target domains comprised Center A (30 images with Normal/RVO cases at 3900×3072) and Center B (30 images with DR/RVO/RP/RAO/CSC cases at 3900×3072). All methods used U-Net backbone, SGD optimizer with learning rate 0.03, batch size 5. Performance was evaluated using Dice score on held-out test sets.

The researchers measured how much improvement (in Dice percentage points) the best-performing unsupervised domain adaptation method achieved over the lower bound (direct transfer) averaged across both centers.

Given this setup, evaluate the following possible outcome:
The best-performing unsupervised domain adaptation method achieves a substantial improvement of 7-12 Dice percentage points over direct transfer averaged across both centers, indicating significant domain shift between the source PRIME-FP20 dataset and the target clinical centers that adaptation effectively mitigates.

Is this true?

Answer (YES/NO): NO